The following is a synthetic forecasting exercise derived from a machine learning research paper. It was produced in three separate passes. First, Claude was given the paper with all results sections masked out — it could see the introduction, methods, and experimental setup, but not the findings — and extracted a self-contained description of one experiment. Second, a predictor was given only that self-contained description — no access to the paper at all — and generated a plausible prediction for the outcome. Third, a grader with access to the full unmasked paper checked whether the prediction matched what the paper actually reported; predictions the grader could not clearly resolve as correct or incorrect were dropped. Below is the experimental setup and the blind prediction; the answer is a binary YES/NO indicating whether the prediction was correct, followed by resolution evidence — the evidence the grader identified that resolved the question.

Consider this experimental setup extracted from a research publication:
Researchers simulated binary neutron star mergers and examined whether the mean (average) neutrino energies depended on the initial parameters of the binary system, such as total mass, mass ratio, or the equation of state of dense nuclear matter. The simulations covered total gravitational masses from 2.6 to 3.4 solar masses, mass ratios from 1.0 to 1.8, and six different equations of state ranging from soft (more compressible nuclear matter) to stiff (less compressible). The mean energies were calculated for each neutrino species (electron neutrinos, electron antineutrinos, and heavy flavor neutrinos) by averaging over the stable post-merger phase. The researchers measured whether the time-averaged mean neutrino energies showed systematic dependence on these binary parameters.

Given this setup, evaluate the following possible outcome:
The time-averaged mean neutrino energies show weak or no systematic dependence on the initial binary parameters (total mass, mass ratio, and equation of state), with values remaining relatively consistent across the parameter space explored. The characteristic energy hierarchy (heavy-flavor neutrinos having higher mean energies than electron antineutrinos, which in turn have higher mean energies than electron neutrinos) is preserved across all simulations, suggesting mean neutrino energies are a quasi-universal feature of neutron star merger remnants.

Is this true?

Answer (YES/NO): YES